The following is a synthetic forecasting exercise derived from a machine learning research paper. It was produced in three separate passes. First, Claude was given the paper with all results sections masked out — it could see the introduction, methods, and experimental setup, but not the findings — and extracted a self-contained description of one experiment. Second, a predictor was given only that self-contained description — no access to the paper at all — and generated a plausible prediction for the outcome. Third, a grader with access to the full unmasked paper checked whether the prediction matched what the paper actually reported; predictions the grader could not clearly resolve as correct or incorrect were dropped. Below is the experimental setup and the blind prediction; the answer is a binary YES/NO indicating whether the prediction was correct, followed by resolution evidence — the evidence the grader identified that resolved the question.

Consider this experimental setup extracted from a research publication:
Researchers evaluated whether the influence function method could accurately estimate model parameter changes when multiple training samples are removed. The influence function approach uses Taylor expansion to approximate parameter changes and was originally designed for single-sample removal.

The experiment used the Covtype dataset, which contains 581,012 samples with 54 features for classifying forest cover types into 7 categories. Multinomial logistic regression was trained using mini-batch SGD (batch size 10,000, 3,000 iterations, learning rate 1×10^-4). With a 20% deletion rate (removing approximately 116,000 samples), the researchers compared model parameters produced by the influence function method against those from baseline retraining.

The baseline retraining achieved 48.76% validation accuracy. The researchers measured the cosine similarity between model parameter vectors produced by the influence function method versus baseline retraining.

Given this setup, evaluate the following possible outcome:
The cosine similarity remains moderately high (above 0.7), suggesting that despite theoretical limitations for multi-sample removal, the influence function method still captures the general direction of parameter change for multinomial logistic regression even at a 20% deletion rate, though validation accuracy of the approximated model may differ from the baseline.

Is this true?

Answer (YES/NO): NO